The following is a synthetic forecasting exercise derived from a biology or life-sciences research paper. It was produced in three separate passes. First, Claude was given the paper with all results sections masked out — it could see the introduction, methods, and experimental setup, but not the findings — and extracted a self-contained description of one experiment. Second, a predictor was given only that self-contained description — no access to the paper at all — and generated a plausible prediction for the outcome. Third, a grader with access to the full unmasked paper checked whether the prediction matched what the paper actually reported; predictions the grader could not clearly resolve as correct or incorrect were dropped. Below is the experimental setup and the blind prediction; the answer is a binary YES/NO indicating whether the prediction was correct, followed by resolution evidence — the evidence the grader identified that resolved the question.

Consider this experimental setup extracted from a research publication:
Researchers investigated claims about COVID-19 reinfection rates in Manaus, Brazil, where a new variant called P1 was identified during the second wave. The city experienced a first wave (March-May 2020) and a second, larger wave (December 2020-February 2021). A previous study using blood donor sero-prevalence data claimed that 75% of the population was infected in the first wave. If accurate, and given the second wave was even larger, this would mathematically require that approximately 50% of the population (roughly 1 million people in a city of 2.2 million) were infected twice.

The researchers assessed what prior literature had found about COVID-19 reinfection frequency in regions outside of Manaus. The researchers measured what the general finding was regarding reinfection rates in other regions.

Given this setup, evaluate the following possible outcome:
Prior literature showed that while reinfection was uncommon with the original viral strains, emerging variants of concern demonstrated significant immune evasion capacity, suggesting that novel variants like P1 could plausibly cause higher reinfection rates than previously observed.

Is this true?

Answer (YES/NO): NO